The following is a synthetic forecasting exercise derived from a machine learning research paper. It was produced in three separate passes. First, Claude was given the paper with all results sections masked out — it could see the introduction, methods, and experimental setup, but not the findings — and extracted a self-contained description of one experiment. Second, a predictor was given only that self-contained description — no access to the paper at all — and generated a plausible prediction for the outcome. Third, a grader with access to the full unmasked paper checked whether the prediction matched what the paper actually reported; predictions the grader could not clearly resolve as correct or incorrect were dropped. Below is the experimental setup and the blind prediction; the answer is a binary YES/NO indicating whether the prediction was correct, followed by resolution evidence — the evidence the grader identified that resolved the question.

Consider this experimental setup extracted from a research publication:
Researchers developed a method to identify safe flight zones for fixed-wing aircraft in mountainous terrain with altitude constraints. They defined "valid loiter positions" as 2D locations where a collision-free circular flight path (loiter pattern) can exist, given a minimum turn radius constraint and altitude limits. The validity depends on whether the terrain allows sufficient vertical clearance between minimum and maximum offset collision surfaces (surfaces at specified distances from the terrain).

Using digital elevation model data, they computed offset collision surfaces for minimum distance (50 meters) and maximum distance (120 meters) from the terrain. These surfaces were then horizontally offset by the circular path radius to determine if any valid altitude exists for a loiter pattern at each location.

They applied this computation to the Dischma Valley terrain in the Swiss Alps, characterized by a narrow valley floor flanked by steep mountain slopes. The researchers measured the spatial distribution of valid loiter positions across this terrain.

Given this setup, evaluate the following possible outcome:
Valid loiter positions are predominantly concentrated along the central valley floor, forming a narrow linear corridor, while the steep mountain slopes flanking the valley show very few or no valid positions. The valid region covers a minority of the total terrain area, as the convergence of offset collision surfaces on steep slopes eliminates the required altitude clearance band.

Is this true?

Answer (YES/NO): NO